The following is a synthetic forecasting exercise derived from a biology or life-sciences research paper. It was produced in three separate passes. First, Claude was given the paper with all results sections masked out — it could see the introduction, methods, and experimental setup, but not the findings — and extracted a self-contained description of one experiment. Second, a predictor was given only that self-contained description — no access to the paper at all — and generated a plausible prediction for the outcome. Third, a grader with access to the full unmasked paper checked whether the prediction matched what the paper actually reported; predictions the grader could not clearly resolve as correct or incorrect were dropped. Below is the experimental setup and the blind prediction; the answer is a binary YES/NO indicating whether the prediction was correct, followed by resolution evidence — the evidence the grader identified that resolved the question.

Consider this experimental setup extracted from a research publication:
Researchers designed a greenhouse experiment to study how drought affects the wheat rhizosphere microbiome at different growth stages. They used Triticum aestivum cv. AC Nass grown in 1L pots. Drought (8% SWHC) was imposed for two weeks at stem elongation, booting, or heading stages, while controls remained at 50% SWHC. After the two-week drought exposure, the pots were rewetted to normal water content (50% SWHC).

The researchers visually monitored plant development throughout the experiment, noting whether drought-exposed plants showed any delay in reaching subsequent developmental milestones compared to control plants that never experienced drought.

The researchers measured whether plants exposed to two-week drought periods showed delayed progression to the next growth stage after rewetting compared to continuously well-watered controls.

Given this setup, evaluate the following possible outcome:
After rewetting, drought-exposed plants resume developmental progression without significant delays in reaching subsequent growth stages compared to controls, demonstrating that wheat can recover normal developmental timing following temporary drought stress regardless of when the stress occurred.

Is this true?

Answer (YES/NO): YES